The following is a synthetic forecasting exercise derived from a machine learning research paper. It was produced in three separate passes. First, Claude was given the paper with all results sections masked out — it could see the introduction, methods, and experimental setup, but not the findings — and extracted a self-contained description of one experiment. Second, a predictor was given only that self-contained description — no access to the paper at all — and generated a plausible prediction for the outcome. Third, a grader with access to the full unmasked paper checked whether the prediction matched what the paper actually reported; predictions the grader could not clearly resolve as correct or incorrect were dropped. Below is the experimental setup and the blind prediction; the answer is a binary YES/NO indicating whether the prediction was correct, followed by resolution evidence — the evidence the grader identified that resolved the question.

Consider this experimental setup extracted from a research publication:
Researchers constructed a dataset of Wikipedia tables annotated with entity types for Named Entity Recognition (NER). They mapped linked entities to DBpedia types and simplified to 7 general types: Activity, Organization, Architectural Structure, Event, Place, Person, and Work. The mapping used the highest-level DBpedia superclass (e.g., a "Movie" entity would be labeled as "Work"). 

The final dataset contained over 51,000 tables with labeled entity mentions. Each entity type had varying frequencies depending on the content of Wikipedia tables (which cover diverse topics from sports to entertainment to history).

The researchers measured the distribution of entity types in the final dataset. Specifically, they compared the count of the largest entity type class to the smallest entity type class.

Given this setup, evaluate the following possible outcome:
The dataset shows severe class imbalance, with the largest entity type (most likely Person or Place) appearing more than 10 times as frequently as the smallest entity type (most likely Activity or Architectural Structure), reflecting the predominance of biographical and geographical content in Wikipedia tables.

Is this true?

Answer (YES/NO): YES